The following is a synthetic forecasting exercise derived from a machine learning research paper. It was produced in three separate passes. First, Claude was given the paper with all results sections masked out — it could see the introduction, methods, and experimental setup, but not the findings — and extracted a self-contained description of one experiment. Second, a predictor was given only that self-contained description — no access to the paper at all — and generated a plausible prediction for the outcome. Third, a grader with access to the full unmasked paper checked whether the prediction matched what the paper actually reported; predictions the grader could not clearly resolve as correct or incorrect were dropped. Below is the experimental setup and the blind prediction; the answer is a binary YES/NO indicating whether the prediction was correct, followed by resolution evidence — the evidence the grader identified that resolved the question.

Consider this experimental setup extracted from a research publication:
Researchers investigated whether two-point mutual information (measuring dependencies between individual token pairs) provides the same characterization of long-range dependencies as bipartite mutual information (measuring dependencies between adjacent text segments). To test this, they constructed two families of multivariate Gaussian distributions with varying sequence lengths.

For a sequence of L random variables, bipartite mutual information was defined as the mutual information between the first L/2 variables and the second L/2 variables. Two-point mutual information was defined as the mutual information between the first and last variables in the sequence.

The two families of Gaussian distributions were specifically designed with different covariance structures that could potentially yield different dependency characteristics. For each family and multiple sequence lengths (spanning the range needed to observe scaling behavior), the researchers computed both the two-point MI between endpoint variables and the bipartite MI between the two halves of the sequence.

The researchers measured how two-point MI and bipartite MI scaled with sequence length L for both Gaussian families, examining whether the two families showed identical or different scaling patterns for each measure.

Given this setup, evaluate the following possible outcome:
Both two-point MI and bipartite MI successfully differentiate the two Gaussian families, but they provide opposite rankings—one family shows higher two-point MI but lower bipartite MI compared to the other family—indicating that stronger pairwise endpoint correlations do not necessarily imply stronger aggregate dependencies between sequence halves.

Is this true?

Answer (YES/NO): NO